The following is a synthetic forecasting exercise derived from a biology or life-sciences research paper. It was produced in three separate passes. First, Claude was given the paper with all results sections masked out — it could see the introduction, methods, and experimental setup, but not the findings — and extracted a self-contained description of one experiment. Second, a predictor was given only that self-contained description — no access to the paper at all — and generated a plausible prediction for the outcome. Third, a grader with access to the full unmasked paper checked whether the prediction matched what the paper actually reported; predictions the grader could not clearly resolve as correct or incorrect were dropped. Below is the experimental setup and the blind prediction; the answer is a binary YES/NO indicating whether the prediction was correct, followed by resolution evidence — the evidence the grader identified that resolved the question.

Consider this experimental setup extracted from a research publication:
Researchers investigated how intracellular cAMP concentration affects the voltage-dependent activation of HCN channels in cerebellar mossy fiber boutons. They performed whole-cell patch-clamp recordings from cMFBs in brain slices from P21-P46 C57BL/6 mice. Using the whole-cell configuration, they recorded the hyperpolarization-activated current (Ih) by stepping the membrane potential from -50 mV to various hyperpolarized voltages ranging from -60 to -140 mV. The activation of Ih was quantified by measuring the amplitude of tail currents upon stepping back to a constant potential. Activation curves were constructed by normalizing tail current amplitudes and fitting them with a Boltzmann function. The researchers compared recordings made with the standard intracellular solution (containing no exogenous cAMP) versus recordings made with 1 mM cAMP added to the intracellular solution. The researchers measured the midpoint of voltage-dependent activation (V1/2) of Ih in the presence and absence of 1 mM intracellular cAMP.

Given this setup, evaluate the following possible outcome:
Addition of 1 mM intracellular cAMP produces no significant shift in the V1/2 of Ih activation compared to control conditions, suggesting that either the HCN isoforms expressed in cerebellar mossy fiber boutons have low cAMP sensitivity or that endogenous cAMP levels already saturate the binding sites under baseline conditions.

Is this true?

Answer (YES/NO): NO